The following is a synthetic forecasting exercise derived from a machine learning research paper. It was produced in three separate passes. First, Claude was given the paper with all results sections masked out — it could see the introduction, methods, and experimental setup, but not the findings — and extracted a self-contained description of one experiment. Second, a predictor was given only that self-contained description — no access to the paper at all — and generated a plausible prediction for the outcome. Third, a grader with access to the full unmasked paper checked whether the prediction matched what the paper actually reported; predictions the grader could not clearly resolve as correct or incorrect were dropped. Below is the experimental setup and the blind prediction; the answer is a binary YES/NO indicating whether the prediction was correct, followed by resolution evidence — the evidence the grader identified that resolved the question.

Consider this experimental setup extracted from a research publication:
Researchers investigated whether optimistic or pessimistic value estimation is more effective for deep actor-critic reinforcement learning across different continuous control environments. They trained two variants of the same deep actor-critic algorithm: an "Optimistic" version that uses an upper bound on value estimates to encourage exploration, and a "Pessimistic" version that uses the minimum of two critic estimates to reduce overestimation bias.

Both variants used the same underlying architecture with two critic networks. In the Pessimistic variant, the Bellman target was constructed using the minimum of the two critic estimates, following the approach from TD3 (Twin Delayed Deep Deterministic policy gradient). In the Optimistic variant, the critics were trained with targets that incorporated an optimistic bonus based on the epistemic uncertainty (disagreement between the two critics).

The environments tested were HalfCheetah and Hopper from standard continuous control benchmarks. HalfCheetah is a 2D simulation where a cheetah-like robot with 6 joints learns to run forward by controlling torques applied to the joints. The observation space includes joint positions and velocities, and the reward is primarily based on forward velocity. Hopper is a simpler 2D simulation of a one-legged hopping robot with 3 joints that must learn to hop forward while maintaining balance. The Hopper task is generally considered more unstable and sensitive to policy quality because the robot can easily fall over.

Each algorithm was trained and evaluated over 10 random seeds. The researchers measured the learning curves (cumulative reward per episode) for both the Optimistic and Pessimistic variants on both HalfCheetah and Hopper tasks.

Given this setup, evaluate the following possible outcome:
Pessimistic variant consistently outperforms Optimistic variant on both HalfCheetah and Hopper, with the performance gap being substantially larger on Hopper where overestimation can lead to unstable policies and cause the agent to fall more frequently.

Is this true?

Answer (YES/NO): NO